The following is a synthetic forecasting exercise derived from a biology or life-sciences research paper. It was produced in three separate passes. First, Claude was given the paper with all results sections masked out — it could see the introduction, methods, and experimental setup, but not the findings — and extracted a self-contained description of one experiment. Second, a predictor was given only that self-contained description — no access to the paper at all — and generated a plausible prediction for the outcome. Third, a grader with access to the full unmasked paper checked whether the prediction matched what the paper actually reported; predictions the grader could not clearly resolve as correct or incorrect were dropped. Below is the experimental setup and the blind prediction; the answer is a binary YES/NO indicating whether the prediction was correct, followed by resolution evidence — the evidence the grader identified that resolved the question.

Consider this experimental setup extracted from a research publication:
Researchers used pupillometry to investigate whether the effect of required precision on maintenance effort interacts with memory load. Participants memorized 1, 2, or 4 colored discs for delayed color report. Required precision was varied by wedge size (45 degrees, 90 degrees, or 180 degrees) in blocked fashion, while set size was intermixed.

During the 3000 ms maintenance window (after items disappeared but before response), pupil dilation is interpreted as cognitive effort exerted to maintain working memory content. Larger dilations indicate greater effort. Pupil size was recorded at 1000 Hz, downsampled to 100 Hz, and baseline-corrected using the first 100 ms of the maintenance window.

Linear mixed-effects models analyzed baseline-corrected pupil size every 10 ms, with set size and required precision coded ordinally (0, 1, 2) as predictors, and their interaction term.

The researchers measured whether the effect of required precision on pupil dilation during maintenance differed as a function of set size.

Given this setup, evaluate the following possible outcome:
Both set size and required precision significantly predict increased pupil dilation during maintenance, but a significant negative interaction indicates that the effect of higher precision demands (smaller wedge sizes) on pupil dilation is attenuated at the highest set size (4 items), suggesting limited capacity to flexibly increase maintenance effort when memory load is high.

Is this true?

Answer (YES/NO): NO